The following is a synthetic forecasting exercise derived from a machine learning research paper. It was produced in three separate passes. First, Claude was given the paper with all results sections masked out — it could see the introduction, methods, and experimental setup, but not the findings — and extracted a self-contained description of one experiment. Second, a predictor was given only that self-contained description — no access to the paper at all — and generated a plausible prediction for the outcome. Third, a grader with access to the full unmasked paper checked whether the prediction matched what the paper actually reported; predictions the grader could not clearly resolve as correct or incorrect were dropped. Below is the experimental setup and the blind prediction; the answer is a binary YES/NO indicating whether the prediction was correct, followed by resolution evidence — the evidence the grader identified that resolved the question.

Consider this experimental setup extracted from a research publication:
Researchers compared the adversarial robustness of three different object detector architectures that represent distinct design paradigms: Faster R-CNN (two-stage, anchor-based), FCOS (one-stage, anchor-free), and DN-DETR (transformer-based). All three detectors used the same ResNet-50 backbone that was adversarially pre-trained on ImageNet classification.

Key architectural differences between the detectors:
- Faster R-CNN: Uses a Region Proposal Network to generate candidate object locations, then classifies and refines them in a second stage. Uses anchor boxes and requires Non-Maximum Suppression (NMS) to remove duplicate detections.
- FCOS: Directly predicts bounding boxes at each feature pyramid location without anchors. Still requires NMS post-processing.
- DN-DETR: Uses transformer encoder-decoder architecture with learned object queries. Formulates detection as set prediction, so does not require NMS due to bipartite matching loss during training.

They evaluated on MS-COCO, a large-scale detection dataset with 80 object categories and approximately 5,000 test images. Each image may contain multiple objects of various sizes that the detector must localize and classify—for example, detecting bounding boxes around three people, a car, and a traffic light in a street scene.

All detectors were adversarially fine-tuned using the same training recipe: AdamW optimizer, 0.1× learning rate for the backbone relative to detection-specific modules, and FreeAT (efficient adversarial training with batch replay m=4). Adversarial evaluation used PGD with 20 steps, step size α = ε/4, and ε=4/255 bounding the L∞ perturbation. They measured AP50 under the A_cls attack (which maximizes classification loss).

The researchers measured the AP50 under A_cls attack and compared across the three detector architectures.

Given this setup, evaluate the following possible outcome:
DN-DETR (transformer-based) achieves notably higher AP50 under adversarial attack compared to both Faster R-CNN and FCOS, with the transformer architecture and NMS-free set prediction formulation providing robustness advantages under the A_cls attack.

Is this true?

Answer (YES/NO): NO